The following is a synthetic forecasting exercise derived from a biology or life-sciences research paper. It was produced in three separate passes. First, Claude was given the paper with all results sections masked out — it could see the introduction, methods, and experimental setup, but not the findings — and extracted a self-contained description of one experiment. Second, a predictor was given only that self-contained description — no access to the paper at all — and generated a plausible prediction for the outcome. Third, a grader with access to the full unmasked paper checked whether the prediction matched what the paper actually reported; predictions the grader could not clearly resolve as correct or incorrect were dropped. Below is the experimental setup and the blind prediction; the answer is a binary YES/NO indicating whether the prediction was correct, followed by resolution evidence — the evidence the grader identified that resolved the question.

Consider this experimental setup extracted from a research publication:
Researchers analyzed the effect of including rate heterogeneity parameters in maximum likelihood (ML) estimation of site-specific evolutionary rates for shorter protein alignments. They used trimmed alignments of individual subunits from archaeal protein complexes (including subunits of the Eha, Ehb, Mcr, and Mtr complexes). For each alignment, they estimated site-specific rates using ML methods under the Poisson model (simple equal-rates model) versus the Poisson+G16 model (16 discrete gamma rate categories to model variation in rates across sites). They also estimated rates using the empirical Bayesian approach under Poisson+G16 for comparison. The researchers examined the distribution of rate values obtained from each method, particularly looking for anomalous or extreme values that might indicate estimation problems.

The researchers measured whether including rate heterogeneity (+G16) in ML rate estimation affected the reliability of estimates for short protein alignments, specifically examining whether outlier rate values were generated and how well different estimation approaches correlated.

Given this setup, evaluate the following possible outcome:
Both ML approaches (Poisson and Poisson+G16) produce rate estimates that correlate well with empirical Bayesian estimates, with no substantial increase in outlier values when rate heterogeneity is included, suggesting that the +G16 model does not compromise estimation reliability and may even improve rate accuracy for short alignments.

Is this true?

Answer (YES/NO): NO